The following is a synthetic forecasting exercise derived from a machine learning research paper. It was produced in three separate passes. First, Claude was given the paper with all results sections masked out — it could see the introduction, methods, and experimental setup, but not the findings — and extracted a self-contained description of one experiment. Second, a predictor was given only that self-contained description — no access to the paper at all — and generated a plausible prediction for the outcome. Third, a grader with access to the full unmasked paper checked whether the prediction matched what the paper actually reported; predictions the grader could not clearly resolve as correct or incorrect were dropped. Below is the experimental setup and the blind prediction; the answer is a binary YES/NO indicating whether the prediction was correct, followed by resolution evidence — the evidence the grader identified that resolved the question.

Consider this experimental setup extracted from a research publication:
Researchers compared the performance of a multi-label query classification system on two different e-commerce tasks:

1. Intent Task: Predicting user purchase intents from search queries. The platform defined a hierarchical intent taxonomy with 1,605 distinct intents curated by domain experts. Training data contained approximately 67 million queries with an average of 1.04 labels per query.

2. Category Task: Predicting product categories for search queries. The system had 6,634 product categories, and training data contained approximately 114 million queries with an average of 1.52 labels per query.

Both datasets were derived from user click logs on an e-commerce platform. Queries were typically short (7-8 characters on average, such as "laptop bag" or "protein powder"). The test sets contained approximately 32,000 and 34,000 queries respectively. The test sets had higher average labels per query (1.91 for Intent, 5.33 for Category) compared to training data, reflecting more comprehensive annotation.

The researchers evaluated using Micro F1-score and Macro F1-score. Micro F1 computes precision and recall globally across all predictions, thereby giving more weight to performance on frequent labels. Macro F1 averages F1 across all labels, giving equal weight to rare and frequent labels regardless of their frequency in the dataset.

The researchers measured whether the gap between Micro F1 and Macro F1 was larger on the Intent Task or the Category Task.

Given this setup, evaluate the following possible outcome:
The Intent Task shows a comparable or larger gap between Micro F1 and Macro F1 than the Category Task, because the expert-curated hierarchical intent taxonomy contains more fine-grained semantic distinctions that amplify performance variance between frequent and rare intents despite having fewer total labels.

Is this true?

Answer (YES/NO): NO